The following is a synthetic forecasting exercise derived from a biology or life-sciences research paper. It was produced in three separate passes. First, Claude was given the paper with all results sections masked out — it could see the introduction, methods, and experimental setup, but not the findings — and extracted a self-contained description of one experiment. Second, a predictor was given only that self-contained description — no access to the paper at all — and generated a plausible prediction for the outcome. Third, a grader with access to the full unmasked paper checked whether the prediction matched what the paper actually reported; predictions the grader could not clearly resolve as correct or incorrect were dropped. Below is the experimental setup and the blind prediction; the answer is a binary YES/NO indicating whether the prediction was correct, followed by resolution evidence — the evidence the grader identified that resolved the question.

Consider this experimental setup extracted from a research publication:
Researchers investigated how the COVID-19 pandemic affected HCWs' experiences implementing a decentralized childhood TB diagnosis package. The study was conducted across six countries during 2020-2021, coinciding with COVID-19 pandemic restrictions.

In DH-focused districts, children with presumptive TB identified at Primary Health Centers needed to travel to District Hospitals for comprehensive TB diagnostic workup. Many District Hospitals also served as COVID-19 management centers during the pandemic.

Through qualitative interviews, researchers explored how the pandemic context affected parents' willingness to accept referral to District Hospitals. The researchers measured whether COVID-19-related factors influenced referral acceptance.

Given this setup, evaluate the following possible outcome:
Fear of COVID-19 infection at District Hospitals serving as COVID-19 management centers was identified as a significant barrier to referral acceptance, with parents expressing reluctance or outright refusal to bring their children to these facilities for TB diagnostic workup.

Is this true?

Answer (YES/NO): YES